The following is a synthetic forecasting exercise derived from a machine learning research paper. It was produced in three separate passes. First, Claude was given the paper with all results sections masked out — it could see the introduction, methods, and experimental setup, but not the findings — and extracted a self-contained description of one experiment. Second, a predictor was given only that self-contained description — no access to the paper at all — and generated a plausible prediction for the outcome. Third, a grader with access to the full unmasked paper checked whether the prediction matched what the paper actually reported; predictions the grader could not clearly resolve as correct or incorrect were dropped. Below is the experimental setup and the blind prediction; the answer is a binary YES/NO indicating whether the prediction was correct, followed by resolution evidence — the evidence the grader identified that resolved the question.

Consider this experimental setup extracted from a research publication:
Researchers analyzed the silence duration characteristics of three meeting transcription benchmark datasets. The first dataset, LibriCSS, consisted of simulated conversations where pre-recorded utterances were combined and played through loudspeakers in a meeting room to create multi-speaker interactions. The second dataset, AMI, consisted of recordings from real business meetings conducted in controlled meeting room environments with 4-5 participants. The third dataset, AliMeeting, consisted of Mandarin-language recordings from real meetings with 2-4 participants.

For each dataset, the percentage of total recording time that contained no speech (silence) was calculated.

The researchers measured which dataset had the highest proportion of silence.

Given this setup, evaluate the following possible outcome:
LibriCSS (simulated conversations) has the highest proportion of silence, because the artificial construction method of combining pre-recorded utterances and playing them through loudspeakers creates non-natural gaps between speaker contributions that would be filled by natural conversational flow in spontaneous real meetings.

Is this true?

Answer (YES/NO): NO